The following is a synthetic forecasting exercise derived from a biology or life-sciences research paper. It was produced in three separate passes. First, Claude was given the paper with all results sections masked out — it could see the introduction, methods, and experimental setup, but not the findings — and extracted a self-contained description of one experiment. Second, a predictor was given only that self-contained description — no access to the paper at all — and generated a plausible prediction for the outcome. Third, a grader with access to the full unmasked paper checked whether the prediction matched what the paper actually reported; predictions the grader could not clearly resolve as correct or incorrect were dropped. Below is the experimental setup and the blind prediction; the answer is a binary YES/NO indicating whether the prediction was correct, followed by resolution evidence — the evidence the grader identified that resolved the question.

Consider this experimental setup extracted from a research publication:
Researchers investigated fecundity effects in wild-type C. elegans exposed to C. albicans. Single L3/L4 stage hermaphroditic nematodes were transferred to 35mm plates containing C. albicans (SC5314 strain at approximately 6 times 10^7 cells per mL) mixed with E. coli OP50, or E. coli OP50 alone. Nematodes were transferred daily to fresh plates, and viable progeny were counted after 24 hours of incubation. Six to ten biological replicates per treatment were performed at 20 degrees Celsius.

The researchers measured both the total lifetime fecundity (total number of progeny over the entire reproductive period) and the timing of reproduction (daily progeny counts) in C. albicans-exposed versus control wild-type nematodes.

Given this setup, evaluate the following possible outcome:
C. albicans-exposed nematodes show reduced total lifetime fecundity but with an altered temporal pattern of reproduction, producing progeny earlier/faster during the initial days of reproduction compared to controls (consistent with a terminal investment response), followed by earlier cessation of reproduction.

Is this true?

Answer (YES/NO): NO